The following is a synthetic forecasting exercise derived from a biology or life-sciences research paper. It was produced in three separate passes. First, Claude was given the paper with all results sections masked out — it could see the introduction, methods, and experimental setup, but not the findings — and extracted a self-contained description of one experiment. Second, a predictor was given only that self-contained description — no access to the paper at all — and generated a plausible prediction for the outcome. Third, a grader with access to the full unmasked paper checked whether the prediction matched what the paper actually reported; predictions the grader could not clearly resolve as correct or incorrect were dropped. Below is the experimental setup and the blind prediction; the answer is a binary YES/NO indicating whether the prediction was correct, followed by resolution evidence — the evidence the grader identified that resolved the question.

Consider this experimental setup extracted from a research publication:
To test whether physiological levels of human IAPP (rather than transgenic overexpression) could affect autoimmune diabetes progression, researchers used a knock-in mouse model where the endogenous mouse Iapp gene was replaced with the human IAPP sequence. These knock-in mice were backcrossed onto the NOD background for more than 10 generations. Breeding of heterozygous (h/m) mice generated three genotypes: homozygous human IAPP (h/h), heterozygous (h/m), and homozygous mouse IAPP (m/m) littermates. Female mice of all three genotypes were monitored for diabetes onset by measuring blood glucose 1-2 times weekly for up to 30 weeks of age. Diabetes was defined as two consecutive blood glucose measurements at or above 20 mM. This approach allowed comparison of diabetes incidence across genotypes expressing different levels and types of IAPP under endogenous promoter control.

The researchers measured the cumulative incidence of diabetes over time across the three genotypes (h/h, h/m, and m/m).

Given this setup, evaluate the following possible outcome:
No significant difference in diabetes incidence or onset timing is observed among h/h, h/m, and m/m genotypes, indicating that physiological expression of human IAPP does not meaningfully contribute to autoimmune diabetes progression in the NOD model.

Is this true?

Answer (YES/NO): NO